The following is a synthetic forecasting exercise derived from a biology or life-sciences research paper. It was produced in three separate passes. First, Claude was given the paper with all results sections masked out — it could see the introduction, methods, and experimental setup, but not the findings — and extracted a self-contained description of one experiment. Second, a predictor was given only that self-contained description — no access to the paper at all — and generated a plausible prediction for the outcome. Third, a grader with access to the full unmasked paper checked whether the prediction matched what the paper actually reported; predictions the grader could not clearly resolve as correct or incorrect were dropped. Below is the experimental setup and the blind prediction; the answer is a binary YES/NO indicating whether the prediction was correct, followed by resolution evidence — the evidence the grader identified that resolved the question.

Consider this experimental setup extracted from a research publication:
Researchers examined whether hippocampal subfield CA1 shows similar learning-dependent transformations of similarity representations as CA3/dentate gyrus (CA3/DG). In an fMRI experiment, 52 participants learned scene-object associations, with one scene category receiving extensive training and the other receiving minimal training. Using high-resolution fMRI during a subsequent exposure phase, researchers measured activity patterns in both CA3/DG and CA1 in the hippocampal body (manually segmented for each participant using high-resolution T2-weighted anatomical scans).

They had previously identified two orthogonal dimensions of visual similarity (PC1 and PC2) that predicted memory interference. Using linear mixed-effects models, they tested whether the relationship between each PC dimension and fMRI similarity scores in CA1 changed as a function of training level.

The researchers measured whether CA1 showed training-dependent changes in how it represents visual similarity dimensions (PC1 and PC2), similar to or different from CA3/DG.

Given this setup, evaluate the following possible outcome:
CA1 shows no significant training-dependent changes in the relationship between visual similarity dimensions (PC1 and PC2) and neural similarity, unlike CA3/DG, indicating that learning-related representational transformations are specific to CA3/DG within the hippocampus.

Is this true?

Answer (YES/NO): YES